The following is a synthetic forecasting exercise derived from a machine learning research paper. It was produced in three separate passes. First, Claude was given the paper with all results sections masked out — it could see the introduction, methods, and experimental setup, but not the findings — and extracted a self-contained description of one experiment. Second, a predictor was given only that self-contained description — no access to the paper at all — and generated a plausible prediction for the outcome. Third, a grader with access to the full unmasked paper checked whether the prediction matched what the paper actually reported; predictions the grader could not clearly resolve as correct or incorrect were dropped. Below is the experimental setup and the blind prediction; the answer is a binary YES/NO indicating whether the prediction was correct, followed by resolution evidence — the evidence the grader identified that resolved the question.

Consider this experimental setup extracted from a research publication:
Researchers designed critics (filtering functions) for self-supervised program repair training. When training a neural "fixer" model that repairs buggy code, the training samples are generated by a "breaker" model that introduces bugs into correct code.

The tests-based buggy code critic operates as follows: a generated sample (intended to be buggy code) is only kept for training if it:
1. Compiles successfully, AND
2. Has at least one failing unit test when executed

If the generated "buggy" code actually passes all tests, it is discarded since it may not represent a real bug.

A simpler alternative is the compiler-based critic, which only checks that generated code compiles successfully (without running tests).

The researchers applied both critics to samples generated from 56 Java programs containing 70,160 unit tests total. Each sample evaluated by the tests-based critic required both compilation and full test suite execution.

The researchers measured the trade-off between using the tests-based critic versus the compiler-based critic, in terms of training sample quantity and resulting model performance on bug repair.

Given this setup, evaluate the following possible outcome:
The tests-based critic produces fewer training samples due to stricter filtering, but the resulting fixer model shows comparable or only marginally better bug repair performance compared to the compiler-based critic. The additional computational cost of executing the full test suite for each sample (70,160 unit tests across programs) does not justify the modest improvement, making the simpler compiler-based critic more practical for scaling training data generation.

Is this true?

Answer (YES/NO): NO